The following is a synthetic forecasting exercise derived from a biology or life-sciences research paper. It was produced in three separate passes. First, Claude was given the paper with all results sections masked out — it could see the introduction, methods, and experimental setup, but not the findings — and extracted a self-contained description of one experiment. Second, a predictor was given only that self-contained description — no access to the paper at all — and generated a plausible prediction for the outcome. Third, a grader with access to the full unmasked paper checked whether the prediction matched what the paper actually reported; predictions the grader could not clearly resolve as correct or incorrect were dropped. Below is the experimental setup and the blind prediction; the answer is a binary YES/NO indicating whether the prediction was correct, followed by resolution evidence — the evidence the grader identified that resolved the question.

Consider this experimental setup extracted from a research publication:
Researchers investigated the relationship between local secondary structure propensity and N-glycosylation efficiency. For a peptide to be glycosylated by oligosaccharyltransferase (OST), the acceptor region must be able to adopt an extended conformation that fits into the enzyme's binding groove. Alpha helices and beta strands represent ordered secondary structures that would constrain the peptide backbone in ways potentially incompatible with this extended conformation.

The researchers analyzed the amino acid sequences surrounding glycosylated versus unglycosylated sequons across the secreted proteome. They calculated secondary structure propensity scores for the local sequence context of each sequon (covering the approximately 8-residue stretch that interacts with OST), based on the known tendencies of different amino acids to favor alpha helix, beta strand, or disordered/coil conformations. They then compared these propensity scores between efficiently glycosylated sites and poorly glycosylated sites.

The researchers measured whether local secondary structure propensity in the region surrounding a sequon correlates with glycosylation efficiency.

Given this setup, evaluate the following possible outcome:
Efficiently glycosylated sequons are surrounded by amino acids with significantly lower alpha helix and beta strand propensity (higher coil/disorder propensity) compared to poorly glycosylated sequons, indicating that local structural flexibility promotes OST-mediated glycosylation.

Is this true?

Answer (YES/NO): NO